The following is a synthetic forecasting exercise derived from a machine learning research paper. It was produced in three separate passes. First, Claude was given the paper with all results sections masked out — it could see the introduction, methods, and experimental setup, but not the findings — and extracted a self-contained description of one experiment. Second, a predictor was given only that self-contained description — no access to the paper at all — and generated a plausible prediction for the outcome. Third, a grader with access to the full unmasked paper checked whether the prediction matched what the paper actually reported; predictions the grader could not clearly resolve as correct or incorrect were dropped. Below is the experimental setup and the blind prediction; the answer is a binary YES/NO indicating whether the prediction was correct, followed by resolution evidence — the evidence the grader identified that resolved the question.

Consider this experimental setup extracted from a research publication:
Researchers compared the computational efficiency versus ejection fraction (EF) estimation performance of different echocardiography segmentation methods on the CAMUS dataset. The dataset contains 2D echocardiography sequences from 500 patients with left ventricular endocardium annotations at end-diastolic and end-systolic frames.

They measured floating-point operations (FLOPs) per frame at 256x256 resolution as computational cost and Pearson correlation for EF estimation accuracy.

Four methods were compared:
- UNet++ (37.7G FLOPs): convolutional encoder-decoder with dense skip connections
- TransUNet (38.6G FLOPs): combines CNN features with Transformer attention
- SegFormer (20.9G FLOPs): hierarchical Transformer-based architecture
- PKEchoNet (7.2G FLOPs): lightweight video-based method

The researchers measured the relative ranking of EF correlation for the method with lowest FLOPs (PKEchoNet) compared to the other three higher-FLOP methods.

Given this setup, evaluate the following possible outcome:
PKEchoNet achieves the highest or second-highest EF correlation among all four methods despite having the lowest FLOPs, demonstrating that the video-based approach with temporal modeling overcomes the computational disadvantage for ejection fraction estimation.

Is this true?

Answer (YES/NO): NO